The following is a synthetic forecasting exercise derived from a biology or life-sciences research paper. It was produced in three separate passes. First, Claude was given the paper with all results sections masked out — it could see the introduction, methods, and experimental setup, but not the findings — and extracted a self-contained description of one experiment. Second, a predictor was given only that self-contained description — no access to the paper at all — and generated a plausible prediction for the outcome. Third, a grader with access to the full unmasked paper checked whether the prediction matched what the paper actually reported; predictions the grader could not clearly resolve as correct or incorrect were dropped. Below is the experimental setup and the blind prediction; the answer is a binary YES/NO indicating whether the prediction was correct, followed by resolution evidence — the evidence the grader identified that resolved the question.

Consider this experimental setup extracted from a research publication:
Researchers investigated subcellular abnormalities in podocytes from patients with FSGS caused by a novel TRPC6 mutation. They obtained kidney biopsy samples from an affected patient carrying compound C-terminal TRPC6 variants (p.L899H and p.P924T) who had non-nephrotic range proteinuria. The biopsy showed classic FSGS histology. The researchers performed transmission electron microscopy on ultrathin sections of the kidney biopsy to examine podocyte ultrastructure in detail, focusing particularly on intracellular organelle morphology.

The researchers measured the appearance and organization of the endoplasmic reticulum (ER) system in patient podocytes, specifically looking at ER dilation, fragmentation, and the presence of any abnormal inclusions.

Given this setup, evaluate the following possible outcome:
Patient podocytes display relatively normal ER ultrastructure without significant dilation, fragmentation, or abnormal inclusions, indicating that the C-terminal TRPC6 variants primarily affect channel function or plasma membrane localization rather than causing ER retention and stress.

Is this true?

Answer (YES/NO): NO